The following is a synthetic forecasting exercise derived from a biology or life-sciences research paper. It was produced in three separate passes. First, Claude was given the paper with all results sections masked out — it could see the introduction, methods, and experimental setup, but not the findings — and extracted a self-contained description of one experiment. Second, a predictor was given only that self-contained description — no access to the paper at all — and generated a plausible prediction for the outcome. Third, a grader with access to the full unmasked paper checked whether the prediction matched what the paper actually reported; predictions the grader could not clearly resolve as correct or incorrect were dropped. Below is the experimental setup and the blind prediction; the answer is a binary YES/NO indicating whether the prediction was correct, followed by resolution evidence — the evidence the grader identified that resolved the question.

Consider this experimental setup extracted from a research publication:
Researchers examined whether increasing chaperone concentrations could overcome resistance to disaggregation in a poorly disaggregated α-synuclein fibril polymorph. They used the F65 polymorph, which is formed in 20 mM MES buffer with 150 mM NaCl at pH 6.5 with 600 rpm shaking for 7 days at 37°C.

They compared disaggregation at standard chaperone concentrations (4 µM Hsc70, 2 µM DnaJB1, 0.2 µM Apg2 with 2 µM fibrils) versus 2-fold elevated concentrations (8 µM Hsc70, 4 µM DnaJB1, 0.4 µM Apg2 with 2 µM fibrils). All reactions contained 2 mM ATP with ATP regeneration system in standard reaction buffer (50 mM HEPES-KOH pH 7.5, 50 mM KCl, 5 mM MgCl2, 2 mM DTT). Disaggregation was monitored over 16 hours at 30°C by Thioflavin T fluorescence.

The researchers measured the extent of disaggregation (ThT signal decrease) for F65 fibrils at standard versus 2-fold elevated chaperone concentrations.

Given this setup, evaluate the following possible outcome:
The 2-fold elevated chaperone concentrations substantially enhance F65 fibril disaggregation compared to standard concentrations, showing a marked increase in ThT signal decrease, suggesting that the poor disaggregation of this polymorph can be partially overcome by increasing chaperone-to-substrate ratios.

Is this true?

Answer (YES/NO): NO